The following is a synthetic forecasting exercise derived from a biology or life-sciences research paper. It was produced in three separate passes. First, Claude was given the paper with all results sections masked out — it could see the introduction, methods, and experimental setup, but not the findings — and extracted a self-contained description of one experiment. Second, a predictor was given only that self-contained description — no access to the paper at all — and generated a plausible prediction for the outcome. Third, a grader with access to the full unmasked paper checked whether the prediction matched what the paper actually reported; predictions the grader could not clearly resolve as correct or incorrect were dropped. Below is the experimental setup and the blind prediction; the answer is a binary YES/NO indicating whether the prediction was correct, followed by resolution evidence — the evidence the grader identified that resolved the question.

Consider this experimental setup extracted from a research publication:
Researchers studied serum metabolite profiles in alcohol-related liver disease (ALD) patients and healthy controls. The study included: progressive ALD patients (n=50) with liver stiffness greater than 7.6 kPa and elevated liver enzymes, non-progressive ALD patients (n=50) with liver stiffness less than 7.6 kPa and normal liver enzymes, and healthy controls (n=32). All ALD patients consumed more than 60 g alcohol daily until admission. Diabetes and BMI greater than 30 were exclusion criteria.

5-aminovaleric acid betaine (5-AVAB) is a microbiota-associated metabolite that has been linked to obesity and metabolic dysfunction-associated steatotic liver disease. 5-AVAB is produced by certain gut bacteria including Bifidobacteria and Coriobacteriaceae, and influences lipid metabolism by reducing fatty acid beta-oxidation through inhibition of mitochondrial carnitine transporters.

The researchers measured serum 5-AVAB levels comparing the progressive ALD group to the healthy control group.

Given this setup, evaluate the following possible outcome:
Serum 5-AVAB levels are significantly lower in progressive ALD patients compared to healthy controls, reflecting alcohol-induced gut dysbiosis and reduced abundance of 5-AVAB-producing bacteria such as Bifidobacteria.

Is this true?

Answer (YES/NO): NO